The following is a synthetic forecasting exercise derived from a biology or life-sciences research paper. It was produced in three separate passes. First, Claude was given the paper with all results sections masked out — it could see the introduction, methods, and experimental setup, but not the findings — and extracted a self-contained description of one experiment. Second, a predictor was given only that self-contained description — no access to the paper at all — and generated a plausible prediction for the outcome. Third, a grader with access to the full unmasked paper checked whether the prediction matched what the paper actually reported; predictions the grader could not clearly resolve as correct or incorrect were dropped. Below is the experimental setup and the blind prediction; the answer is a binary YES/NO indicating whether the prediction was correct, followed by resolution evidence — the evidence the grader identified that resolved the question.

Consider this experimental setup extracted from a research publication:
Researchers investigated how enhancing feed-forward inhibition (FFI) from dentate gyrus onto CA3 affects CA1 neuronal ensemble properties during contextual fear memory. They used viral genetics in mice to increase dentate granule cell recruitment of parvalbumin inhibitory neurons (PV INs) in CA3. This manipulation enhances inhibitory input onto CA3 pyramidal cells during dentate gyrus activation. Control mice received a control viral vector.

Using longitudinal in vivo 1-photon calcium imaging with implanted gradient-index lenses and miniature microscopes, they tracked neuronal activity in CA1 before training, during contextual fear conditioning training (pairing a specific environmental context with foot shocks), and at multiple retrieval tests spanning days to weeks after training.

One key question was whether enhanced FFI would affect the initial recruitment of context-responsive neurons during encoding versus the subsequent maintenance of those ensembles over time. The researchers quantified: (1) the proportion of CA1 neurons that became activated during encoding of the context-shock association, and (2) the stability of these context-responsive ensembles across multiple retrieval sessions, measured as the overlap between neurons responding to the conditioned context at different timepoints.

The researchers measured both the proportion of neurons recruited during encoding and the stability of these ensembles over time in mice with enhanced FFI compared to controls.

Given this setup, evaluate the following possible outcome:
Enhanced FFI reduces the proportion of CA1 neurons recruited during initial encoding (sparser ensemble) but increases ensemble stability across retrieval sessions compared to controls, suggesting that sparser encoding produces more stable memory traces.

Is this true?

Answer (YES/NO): NO